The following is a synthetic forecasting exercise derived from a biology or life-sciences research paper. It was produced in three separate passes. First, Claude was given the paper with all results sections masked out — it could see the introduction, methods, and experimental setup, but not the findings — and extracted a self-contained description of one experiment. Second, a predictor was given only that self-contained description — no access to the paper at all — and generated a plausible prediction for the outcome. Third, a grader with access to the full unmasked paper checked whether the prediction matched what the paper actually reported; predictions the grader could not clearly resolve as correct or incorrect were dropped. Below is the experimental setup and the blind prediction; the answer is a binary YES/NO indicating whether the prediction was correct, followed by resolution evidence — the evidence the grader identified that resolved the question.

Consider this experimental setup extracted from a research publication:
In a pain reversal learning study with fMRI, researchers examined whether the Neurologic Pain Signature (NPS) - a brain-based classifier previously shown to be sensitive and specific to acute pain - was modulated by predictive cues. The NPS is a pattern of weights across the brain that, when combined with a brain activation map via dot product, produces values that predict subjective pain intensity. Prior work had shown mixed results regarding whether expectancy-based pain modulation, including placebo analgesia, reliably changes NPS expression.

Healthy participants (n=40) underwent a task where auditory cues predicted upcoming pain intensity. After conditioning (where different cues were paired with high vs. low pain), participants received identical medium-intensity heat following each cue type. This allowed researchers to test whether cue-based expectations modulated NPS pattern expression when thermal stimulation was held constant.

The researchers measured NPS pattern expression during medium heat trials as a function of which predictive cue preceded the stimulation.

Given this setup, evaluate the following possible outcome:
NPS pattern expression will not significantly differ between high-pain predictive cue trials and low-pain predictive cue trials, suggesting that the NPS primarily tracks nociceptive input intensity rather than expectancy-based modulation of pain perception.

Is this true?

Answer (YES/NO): NO